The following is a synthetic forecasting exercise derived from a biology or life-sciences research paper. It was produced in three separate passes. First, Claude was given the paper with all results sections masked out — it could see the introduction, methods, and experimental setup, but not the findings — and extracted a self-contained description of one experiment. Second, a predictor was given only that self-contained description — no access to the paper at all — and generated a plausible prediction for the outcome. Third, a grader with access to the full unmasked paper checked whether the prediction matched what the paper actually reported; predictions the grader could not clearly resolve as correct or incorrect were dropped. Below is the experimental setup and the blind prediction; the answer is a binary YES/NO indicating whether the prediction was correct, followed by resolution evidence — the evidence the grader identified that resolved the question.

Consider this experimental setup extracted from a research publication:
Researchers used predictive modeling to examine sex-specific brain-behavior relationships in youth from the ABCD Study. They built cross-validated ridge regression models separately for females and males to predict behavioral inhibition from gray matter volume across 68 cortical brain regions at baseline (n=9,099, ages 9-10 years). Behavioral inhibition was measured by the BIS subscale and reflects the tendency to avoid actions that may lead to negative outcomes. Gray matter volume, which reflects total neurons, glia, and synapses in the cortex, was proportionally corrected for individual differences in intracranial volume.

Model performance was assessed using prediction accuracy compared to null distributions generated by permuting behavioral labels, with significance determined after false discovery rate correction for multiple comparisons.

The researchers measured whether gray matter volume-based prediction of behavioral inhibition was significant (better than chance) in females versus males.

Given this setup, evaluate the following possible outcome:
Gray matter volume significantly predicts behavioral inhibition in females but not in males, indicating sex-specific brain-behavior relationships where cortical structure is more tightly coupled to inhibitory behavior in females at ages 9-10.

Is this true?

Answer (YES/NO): NO